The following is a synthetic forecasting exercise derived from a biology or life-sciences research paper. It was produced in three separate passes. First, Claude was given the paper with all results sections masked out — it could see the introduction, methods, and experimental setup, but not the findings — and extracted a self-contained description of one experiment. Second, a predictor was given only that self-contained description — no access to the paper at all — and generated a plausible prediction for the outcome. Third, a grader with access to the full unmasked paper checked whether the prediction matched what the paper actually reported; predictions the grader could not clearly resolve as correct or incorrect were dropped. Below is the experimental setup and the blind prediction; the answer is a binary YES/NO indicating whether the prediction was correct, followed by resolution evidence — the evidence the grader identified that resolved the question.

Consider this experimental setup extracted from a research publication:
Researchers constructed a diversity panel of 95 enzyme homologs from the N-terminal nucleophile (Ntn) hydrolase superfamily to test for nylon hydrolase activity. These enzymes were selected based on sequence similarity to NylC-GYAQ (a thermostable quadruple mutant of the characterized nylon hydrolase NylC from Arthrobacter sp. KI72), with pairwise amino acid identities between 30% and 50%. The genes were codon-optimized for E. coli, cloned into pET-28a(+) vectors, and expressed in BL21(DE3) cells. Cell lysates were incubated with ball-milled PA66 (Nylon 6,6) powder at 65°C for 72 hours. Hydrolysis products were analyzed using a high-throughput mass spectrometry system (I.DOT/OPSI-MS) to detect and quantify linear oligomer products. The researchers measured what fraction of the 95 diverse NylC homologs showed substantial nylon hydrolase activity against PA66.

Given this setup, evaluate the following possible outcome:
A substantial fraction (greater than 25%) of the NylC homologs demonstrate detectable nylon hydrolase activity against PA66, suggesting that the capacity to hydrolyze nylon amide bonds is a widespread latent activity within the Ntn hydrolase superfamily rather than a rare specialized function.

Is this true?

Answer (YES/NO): YES